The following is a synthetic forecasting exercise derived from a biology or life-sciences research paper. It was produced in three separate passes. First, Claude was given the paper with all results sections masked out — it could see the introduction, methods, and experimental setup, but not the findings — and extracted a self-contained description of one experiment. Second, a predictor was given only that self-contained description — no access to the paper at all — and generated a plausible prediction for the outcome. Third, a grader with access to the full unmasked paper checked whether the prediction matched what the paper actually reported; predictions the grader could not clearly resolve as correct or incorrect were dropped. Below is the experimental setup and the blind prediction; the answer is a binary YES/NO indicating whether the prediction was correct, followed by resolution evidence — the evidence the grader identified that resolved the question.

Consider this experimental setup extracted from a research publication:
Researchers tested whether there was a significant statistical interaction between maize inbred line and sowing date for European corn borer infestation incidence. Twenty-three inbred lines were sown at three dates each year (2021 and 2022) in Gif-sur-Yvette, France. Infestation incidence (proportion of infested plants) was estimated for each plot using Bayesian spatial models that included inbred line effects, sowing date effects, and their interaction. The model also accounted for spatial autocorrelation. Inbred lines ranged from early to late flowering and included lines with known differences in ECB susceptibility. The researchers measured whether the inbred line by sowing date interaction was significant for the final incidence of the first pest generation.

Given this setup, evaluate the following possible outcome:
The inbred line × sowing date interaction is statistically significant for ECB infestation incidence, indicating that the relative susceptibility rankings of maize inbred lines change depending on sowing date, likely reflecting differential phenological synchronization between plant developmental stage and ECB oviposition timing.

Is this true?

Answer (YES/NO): YES